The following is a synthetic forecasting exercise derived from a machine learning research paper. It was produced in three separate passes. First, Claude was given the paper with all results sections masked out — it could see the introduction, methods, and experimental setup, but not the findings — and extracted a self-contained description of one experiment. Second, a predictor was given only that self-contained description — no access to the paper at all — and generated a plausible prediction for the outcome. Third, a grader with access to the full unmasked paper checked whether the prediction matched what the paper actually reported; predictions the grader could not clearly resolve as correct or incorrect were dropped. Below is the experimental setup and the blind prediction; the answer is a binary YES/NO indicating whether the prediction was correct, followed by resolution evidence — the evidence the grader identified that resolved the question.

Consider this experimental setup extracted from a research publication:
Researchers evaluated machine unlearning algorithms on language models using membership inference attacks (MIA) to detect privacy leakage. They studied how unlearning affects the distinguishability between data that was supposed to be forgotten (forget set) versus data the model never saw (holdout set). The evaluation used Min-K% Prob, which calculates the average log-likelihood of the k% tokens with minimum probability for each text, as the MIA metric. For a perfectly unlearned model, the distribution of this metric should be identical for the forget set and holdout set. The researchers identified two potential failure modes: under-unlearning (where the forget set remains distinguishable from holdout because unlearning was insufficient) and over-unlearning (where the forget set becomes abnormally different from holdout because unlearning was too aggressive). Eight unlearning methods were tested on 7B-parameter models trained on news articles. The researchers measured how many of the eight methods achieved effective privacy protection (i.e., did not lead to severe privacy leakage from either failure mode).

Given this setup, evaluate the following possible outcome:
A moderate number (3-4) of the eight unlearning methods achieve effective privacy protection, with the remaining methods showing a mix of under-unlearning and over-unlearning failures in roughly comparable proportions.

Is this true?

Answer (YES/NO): NO